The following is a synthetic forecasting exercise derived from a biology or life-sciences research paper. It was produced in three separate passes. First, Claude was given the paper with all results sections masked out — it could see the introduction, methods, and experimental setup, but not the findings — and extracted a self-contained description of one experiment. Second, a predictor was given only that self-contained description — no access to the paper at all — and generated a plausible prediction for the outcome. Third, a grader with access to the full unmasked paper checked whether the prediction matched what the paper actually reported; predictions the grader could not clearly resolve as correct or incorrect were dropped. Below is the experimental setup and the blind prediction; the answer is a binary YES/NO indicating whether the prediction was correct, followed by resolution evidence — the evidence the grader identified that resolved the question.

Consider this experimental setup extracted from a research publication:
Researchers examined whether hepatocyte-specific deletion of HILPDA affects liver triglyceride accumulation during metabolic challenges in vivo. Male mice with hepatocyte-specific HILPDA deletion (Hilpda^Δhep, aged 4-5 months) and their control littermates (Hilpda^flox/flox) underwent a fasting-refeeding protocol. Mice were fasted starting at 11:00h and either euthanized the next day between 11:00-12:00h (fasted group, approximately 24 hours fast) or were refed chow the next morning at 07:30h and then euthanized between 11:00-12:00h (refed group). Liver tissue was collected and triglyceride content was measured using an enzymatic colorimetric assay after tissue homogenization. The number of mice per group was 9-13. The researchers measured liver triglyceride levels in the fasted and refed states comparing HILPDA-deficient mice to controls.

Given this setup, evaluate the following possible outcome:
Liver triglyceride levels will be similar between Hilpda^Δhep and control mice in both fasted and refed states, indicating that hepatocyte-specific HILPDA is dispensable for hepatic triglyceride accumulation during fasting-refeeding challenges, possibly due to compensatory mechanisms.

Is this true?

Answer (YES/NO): YES